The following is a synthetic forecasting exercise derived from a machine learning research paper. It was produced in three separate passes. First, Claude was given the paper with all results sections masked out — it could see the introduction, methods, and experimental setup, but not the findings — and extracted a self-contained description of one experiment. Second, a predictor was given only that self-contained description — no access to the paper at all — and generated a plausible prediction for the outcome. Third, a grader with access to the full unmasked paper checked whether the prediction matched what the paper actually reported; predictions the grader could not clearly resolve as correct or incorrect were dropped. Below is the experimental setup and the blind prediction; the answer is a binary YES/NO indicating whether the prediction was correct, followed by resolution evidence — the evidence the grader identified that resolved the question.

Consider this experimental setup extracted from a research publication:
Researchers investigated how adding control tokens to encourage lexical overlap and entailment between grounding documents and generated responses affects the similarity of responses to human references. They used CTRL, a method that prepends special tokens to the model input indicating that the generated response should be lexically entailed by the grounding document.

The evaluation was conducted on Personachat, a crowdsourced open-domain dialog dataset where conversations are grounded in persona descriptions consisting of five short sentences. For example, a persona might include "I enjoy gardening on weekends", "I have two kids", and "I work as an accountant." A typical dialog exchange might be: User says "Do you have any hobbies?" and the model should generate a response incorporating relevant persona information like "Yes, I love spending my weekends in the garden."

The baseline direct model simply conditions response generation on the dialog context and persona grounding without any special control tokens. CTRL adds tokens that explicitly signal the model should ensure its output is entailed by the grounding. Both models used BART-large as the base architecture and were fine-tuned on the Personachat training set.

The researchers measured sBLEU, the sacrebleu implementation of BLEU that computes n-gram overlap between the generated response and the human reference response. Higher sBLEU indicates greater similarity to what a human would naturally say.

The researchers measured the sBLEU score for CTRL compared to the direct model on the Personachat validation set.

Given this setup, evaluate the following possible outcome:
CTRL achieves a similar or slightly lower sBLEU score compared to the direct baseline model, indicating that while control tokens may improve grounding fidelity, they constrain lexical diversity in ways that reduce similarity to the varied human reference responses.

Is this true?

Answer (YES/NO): YES